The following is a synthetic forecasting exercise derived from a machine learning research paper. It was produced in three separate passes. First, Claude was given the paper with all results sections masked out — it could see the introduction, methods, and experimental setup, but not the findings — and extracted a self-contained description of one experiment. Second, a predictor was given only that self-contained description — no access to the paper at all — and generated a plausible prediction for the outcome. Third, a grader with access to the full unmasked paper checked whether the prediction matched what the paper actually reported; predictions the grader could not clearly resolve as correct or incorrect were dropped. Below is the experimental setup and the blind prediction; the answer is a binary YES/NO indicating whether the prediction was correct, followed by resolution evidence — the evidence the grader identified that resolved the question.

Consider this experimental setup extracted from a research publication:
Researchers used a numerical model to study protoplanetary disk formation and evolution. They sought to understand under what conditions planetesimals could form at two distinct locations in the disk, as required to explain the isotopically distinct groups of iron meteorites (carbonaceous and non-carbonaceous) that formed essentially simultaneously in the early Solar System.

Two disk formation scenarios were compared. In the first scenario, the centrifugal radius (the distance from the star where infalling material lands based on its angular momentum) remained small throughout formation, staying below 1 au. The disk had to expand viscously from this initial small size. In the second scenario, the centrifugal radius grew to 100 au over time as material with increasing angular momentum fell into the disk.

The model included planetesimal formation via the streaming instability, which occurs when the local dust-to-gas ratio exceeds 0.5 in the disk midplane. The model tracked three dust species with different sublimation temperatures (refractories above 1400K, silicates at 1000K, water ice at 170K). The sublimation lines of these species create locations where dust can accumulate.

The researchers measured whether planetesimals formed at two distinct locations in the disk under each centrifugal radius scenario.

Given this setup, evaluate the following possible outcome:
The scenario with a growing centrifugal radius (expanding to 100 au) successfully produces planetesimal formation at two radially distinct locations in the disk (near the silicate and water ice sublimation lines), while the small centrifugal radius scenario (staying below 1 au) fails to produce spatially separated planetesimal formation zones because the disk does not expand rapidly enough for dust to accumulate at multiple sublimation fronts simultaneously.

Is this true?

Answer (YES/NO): NO